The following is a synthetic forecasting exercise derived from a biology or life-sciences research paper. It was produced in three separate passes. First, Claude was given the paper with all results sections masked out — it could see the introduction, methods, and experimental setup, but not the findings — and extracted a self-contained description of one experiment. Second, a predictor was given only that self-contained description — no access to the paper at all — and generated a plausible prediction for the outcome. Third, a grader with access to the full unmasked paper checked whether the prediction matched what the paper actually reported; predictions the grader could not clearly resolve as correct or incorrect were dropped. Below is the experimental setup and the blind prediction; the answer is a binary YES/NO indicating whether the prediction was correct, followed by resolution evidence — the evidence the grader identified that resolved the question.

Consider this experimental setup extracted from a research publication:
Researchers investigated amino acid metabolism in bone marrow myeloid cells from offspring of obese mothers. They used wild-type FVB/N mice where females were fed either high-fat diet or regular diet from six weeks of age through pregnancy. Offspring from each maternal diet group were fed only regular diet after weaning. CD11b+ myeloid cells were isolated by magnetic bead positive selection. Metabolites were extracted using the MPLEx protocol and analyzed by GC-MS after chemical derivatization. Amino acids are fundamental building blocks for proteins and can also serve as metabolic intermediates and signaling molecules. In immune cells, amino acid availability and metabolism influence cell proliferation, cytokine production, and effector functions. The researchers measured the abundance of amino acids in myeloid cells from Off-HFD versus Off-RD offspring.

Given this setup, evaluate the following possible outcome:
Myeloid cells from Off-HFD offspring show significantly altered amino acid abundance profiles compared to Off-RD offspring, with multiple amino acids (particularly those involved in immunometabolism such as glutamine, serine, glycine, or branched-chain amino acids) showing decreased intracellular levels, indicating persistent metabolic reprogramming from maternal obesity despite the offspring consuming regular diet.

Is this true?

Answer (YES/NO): NO